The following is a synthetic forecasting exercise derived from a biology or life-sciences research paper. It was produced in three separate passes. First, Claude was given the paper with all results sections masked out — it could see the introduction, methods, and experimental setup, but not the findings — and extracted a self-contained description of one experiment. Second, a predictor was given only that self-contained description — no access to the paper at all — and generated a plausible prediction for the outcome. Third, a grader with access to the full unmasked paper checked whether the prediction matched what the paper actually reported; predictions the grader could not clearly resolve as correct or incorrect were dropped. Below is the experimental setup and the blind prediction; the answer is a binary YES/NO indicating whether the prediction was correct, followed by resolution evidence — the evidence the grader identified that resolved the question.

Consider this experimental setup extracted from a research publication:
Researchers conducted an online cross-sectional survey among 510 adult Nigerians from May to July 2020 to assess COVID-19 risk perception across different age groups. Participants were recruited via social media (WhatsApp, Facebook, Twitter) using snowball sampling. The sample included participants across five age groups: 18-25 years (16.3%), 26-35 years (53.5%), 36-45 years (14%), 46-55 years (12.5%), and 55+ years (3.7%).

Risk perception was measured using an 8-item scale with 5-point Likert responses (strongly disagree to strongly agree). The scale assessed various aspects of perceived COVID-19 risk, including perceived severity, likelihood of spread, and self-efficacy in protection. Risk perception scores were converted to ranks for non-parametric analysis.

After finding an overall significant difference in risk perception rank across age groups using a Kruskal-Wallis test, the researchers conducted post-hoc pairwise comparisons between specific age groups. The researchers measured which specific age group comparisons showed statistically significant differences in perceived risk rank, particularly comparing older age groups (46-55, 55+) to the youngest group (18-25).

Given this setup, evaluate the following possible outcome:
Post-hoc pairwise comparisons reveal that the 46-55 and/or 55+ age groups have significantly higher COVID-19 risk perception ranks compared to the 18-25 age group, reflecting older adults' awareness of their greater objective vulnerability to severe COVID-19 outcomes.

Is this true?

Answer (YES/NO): YES